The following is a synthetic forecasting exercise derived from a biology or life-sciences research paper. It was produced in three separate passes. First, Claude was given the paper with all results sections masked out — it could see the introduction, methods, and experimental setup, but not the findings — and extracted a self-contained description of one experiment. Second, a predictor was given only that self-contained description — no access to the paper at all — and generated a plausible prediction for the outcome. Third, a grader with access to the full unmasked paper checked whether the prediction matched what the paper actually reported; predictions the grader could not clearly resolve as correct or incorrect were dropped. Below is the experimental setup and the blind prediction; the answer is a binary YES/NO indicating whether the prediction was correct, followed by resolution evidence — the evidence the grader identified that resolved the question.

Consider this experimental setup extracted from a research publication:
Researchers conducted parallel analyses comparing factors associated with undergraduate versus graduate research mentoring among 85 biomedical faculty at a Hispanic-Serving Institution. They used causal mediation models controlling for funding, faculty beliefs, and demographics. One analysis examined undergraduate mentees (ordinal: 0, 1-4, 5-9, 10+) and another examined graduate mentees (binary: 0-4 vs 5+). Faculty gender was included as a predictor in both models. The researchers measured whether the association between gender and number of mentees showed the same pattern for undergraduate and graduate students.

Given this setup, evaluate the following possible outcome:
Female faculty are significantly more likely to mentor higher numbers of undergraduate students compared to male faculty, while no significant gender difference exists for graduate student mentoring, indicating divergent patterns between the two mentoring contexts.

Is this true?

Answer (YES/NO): NO